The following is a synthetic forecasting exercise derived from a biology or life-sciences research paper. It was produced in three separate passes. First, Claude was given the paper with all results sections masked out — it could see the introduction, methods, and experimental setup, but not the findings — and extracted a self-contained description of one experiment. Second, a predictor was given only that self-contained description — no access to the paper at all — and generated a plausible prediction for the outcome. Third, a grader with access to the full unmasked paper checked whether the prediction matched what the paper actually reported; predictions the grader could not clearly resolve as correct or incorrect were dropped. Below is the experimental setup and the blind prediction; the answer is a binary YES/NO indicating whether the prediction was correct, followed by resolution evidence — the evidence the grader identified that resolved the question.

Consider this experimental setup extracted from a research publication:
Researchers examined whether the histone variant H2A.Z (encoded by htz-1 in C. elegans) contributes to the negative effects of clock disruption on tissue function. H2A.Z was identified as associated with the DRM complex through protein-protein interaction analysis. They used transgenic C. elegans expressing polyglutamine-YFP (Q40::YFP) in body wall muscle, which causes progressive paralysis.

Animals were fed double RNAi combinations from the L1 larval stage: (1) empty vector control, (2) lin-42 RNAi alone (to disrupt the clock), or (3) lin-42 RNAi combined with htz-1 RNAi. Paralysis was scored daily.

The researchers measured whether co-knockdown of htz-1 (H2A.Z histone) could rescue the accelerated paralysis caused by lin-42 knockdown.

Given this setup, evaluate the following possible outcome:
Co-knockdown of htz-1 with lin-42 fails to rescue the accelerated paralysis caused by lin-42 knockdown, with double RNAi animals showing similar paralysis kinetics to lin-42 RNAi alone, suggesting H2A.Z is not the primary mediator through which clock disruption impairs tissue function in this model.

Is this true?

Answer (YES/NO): NO